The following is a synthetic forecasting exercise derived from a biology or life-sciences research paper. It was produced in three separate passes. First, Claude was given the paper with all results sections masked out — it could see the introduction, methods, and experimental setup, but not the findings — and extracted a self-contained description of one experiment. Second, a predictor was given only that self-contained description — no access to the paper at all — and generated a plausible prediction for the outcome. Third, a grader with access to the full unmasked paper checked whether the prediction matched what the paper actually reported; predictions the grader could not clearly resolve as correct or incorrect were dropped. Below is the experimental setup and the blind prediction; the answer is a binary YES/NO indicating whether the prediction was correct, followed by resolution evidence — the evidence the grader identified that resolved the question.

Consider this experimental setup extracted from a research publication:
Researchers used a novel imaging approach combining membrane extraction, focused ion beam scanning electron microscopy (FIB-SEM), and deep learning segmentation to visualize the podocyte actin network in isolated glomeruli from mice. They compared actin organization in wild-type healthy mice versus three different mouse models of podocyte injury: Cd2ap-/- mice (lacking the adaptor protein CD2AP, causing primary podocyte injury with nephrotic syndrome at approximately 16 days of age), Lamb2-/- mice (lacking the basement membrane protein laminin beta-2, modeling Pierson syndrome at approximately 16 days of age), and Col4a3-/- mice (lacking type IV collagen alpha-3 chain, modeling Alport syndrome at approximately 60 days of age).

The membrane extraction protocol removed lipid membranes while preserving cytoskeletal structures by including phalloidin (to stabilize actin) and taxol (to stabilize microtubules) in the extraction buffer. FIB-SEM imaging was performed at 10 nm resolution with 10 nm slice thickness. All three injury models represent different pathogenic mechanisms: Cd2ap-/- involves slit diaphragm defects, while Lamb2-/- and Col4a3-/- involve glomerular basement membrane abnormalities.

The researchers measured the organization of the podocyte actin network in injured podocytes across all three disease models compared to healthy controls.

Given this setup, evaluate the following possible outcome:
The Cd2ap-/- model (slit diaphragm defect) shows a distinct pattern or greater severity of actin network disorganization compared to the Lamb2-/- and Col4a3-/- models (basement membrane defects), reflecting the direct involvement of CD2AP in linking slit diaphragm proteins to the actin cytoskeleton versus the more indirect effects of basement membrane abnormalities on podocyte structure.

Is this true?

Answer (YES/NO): NO